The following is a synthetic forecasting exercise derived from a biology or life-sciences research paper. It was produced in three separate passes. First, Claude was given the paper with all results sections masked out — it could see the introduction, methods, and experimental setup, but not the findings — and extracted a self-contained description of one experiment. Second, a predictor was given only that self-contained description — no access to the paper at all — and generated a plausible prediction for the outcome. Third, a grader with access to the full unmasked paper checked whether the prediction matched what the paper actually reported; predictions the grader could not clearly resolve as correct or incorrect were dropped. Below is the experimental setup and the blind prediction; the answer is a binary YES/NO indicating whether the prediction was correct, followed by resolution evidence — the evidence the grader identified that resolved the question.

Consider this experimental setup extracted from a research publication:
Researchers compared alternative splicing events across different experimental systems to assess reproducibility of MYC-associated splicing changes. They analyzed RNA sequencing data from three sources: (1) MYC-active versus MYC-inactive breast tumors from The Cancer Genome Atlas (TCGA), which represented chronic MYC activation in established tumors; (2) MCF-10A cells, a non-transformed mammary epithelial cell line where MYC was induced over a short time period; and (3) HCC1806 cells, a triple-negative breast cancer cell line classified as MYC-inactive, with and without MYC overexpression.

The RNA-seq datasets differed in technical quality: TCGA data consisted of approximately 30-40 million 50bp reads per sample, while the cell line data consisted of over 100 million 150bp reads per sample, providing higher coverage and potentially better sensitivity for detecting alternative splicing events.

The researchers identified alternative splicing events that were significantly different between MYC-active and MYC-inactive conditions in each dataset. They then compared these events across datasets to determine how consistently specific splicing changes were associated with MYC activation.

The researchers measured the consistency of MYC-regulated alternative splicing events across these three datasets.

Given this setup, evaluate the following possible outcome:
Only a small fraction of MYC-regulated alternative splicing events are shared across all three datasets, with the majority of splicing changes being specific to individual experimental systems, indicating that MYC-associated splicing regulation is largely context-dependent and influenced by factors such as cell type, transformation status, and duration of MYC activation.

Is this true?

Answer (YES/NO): YES